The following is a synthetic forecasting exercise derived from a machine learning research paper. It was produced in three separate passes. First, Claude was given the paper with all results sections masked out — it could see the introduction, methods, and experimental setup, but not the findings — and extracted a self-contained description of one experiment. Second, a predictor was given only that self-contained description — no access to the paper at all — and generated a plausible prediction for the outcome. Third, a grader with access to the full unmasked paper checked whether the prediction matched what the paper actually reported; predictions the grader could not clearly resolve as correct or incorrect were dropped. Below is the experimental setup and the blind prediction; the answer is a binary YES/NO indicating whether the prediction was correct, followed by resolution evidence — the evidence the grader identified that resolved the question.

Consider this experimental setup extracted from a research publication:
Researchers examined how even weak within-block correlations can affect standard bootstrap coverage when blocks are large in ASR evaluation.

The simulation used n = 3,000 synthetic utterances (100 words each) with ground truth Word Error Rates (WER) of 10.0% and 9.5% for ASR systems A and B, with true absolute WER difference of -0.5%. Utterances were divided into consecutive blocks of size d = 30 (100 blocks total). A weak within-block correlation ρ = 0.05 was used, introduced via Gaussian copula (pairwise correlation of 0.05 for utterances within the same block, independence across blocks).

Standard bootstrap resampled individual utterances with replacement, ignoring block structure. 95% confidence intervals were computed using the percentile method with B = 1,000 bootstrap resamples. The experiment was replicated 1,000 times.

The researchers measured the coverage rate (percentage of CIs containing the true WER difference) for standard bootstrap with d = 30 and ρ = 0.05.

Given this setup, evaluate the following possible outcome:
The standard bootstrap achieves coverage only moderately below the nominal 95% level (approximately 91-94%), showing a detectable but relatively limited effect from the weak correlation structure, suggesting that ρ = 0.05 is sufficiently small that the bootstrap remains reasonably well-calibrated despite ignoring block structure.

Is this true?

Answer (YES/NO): NO